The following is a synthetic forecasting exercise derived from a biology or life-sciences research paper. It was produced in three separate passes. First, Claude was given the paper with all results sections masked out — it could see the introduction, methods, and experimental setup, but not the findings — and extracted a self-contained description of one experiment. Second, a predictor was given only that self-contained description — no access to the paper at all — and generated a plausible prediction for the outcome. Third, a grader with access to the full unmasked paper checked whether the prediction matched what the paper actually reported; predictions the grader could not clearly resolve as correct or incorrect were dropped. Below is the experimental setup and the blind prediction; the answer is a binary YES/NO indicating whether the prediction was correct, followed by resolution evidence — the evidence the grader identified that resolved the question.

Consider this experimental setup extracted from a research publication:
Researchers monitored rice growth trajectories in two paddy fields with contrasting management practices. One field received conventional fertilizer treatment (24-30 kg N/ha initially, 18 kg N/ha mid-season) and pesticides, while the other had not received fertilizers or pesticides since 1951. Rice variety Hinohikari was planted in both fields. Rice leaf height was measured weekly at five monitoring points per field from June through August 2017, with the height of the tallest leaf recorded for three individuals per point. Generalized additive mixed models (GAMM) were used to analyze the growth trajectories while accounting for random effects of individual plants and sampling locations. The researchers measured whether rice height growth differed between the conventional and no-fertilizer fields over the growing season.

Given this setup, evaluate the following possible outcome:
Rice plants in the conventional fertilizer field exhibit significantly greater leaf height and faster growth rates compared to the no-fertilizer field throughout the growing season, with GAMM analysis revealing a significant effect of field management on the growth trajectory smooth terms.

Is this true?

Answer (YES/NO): YES